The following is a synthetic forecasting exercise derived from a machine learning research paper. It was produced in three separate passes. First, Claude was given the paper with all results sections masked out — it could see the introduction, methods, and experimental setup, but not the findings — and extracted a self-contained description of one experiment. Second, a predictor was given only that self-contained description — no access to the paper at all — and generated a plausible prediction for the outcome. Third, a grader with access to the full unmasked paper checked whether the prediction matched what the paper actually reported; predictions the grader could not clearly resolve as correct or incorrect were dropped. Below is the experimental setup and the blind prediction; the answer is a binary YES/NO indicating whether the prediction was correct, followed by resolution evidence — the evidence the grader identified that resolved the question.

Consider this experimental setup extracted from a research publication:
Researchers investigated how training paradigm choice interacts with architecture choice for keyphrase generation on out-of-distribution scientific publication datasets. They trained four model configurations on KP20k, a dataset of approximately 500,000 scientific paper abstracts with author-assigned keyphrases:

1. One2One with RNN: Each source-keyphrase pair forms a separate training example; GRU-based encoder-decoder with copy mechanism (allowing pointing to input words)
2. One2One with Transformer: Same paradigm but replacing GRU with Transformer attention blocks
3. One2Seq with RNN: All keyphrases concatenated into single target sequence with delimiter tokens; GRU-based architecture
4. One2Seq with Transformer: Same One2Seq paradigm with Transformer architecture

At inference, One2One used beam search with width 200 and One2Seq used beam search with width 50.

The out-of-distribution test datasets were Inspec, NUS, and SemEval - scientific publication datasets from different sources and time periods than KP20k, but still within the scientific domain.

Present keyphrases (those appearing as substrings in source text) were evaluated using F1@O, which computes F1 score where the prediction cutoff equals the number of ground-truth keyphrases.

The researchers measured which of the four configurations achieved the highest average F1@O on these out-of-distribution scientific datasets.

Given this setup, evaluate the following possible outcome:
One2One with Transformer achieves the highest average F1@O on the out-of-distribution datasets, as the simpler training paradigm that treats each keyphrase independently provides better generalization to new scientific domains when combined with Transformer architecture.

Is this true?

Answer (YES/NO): NO